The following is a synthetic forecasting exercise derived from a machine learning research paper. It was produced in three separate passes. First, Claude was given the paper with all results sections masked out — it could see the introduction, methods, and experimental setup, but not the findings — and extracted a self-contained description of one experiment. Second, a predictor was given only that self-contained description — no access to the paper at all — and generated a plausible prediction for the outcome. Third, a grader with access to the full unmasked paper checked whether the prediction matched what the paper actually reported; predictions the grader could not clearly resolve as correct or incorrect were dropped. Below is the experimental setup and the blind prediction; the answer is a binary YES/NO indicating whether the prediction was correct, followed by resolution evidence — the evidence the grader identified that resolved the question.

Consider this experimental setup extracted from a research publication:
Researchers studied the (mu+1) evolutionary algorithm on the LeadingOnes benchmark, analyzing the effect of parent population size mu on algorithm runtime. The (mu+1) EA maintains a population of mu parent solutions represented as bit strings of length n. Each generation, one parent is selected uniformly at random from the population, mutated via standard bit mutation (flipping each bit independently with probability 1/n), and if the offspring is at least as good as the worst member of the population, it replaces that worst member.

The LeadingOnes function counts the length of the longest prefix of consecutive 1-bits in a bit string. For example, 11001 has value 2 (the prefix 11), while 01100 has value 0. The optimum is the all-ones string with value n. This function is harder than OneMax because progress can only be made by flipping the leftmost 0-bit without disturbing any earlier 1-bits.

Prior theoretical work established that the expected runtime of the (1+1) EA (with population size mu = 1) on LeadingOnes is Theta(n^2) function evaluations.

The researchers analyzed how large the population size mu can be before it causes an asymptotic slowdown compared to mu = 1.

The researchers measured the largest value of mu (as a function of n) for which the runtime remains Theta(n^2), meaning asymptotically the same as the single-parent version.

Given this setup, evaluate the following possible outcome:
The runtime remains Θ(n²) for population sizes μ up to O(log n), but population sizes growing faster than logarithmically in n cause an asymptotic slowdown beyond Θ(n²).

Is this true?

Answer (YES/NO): NO